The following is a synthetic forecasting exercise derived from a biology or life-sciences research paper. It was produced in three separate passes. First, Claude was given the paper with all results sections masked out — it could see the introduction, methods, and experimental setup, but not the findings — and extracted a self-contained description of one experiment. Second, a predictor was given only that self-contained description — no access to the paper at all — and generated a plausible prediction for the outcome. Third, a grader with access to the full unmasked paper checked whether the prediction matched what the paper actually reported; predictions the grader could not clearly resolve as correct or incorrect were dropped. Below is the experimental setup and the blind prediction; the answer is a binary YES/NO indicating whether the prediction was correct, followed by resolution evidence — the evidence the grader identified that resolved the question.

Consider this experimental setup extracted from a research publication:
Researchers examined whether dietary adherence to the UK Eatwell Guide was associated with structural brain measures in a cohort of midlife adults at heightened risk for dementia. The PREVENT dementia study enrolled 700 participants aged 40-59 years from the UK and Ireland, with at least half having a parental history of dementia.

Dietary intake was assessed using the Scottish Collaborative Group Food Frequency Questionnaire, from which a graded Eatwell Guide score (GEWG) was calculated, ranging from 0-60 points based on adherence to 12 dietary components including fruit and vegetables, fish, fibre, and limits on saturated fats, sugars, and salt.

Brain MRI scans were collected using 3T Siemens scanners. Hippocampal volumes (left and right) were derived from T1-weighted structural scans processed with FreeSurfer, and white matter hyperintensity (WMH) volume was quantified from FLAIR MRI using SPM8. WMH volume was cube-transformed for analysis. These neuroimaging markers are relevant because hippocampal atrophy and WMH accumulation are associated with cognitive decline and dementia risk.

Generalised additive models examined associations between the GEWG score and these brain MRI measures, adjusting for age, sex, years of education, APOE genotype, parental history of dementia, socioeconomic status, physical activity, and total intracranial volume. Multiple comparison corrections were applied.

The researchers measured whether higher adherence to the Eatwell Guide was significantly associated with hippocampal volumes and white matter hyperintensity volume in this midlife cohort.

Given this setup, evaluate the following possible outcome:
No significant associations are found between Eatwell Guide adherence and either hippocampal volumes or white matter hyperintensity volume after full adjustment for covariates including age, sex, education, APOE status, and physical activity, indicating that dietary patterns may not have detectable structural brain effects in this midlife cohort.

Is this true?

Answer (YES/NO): YES